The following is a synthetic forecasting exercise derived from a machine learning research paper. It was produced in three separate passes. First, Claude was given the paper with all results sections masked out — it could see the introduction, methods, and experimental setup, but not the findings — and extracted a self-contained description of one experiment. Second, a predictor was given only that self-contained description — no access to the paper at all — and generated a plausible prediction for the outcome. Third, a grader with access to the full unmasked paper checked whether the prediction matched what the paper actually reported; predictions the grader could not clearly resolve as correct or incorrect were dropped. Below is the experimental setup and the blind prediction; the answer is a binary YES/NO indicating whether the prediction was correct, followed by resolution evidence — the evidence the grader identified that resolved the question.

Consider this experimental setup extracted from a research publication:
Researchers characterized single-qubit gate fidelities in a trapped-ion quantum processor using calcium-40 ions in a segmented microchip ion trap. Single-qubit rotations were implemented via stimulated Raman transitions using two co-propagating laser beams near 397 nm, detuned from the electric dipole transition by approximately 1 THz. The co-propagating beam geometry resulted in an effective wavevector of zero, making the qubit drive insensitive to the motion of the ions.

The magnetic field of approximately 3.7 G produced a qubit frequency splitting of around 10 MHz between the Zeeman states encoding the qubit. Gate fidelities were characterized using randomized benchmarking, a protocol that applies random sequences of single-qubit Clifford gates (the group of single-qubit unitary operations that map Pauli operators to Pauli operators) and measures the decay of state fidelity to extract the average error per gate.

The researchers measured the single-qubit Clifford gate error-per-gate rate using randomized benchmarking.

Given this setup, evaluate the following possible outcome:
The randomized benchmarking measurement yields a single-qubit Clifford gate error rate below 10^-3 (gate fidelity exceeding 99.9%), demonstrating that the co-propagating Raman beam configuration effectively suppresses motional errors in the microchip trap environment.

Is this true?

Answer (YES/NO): YES